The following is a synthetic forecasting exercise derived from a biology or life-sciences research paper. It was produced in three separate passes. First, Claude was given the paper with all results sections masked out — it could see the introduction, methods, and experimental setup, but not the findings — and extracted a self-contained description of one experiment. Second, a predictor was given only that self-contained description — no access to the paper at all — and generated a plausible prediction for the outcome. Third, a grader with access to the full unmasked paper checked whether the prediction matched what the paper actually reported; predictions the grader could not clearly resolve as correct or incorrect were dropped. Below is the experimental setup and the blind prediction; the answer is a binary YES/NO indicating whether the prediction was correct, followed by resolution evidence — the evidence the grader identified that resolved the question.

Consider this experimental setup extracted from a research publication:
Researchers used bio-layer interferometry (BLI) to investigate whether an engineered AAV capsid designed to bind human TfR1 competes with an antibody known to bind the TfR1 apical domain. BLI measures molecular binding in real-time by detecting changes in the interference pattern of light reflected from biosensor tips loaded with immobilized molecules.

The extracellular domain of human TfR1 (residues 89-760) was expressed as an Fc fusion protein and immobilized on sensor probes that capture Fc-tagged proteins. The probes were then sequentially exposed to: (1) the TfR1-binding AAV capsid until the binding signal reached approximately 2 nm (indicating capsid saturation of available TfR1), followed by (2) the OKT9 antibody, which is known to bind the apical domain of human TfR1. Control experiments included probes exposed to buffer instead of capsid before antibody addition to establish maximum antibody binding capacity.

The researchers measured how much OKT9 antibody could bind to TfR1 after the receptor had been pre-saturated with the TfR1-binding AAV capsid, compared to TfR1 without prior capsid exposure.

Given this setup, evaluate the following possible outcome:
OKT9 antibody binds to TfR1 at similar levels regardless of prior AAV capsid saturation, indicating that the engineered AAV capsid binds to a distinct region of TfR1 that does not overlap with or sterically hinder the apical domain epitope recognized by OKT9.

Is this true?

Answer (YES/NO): NO